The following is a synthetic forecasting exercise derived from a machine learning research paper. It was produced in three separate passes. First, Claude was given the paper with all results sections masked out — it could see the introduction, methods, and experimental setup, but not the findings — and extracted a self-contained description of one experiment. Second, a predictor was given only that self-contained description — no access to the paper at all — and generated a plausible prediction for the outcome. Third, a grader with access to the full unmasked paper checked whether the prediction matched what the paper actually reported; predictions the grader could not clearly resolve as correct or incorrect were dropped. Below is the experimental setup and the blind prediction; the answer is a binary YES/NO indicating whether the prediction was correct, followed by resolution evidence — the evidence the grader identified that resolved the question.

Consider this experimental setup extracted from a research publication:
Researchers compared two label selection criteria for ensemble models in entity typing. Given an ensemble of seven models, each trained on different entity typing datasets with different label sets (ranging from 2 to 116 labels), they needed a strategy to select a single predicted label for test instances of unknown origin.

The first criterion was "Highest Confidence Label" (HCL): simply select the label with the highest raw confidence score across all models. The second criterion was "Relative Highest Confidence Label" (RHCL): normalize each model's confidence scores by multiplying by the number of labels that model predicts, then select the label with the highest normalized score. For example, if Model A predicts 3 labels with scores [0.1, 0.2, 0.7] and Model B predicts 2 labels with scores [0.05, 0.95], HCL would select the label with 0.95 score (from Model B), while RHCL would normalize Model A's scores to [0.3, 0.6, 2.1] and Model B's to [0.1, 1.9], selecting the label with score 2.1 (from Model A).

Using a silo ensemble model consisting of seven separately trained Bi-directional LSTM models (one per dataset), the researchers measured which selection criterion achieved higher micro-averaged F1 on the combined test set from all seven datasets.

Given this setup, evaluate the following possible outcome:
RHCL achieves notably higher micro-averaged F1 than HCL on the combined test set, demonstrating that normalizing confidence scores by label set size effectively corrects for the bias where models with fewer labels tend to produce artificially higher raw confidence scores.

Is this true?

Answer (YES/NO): NO